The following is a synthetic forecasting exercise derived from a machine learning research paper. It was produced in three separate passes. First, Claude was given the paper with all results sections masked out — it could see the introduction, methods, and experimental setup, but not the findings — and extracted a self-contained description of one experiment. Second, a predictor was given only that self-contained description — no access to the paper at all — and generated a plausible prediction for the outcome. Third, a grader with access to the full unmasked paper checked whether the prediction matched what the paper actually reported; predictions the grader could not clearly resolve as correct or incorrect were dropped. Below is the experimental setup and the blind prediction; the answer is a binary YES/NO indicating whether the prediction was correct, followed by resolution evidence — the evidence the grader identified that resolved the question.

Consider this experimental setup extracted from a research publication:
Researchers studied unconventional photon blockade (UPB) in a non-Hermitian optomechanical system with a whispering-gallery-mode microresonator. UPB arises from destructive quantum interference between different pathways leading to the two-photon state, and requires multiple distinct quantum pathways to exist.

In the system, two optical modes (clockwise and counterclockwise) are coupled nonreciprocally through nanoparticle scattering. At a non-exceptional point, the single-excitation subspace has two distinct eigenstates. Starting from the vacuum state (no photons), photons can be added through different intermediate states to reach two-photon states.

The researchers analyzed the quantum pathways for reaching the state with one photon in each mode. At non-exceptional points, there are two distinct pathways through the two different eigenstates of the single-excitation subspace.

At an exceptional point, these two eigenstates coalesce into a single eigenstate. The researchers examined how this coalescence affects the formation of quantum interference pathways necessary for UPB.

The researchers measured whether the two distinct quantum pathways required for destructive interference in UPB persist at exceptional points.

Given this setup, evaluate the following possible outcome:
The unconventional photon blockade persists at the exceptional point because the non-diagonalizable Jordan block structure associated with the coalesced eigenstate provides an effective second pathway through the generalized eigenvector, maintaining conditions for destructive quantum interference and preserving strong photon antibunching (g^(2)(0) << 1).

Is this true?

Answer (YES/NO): NO